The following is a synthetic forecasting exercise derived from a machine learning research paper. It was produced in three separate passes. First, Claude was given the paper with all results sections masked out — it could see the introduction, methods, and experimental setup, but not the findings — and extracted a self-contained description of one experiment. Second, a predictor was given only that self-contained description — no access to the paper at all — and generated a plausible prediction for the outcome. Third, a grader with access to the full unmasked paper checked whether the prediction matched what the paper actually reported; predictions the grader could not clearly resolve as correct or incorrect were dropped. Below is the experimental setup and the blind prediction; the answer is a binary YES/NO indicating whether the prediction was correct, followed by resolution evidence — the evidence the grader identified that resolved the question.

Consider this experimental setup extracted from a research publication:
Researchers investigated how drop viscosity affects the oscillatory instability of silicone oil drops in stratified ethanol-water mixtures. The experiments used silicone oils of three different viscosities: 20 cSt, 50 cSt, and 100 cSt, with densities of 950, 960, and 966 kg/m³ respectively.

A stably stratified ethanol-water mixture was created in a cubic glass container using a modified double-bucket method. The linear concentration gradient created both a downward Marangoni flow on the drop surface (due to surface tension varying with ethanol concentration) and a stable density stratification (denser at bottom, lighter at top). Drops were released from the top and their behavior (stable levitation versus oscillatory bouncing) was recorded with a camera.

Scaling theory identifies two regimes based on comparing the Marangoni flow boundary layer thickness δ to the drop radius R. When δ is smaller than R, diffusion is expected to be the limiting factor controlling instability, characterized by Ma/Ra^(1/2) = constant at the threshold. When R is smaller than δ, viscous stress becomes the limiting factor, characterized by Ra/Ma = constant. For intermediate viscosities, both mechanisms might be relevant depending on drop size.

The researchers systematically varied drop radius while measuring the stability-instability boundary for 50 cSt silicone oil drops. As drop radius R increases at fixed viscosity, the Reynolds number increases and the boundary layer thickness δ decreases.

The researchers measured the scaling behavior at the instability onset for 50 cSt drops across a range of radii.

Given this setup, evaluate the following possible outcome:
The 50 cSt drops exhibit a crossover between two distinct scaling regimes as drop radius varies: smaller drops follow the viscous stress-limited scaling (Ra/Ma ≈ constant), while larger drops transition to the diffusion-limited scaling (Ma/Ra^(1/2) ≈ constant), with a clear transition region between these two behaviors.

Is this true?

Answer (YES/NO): NO